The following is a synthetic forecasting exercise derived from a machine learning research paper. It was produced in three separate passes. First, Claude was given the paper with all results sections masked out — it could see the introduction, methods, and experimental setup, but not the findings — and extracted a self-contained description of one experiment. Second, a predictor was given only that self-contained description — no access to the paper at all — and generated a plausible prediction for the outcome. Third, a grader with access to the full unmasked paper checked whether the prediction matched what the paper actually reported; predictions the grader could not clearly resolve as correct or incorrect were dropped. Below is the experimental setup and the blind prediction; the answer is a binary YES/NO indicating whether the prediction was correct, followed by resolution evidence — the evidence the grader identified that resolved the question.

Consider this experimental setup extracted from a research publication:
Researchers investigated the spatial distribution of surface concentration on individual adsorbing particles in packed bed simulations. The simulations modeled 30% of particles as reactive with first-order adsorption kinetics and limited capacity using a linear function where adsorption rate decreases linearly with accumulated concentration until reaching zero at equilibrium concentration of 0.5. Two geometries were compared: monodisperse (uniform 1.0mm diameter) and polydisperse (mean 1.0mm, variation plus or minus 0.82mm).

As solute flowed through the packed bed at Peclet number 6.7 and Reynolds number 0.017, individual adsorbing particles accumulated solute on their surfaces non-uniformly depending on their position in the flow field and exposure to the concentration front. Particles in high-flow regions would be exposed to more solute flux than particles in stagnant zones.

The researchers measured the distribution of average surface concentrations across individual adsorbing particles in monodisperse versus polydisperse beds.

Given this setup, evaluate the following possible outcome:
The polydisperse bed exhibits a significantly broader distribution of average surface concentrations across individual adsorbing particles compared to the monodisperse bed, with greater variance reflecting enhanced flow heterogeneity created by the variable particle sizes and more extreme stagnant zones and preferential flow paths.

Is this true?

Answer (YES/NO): NO